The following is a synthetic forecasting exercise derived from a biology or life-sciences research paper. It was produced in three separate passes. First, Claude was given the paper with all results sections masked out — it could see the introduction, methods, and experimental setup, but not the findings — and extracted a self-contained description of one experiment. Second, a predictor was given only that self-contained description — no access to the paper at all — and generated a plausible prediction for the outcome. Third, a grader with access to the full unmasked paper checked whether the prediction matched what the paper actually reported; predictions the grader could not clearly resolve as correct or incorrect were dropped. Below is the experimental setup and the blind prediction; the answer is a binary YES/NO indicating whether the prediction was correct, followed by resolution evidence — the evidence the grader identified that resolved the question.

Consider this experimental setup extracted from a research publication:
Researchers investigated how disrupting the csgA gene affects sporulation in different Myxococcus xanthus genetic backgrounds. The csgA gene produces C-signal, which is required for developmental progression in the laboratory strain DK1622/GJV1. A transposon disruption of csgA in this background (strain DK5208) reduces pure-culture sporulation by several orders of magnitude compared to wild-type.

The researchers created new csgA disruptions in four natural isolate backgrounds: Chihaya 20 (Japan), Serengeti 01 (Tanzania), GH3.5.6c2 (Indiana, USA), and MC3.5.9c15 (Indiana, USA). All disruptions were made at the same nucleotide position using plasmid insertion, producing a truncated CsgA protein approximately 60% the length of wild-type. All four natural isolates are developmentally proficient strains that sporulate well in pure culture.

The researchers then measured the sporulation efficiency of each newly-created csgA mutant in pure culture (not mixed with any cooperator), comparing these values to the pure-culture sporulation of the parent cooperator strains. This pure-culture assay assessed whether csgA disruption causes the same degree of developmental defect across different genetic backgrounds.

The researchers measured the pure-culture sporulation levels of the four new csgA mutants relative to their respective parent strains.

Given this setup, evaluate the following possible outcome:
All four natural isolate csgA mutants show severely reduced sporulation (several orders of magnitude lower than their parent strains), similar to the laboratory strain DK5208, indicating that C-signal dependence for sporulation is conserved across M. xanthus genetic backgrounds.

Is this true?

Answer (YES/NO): NO